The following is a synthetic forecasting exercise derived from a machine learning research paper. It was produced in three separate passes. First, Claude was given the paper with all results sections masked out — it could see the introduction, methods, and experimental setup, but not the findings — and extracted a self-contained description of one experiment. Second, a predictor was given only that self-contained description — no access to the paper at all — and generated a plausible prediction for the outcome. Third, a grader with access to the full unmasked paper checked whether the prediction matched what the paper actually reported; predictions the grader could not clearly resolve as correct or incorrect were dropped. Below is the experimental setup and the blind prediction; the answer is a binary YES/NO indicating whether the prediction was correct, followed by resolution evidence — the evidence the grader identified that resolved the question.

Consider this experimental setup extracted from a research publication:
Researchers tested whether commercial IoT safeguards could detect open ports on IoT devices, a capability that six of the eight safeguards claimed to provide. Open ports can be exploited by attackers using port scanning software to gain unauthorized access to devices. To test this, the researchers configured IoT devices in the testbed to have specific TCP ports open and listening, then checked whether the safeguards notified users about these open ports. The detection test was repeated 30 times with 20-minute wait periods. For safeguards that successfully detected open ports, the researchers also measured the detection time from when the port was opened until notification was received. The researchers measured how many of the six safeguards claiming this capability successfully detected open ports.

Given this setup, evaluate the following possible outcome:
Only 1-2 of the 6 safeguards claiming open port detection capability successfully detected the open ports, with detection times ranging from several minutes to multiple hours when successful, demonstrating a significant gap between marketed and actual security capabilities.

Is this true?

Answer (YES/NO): NO